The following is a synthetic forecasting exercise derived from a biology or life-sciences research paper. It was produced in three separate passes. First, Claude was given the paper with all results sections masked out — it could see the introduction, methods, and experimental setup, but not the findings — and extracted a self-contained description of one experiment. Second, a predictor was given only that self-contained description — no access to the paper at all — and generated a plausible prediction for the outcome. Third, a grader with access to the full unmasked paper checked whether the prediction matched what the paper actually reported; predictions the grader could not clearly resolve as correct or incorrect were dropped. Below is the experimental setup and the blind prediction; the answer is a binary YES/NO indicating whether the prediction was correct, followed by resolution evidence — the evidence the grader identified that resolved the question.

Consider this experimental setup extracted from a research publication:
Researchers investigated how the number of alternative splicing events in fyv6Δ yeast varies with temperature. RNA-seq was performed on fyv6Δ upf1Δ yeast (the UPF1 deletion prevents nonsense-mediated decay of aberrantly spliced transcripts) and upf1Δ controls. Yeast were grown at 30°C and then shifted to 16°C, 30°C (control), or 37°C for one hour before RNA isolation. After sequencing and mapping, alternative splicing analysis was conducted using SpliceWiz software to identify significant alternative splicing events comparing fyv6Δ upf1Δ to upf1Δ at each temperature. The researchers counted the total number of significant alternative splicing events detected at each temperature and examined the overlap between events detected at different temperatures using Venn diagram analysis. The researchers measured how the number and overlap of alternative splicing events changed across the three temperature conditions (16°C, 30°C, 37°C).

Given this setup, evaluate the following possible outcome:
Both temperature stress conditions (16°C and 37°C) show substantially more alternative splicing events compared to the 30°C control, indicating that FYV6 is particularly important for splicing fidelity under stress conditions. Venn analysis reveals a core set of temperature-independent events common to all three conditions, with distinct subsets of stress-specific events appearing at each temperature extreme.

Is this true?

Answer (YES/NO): NO